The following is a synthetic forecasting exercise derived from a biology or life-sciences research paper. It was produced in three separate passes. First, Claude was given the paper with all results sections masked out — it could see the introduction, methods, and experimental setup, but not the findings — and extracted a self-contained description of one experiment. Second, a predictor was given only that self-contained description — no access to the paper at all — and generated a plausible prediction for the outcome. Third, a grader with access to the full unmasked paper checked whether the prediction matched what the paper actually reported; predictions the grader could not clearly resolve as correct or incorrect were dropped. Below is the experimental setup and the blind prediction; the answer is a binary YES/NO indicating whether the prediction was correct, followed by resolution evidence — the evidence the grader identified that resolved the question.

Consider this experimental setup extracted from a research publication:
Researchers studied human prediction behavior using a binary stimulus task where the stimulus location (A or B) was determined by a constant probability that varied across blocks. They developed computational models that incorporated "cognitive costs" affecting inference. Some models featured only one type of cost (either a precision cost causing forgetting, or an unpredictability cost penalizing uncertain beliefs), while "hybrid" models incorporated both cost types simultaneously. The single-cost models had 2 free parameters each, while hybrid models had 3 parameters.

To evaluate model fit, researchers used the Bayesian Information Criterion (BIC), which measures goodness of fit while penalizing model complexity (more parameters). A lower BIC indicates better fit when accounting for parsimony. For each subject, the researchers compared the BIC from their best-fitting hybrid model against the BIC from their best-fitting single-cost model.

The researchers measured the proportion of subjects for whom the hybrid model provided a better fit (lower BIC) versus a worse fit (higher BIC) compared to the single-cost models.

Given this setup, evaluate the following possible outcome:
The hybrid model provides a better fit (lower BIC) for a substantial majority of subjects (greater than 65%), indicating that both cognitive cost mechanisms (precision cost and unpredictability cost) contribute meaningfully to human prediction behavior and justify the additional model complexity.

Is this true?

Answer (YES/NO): NO